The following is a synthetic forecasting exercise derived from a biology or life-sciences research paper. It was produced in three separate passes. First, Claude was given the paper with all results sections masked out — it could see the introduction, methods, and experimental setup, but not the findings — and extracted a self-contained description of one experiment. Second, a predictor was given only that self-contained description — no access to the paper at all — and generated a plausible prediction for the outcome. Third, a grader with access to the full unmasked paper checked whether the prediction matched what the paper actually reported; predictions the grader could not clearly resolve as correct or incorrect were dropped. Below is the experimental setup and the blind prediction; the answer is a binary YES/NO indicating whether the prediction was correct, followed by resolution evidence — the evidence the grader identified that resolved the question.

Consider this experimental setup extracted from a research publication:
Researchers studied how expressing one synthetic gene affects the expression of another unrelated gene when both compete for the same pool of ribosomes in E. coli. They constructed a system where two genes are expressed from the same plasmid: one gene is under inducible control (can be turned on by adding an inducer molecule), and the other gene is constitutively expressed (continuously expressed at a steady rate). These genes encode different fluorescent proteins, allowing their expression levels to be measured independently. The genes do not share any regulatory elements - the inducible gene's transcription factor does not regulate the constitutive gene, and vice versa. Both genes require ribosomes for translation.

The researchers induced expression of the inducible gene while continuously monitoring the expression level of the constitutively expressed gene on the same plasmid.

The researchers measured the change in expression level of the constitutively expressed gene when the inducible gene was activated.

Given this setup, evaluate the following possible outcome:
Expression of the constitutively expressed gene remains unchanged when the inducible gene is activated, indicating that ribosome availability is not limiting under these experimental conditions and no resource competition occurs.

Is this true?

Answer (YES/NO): NO